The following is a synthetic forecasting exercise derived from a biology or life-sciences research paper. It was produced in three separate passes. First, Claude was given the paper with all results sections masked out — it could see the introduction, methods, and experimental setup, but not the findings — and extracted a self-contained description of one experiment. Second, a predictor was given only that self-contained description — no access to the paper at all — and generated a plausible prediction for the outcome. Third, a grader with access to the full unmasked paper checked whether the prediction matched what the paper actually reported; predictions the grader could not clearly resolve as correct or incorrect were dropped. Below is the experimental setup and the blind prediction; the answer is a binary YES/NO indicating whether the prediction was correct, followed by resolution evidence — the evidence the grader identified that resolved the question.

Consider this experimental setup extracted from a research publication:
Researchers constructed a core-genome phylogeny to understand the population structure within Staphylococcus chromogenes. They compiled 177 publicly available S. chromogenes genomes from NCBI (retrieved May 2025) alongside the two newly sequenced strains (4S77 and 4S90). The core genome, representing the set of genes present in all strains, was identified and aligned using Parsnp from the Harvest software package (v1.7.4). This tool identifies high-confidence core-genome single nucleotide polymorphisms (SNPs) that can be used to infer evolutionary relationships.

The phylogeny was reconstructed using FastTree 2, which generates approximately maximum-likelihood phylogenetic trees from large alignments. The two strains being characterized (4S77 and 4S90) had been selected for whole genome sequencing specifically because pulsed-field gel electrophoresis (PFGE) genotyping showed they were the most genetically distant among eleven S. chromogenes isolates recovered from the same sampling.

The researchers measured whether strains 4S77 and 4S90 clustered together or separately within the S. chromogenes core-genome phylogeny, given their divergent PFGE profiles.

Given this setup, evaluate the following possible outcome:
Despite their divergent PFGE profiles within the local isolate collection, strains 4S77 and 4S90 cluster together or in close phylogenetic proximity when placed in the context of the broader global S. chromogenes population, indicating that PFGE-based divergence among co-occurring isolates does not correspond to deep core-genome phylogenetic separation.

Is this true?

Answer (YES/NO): YES